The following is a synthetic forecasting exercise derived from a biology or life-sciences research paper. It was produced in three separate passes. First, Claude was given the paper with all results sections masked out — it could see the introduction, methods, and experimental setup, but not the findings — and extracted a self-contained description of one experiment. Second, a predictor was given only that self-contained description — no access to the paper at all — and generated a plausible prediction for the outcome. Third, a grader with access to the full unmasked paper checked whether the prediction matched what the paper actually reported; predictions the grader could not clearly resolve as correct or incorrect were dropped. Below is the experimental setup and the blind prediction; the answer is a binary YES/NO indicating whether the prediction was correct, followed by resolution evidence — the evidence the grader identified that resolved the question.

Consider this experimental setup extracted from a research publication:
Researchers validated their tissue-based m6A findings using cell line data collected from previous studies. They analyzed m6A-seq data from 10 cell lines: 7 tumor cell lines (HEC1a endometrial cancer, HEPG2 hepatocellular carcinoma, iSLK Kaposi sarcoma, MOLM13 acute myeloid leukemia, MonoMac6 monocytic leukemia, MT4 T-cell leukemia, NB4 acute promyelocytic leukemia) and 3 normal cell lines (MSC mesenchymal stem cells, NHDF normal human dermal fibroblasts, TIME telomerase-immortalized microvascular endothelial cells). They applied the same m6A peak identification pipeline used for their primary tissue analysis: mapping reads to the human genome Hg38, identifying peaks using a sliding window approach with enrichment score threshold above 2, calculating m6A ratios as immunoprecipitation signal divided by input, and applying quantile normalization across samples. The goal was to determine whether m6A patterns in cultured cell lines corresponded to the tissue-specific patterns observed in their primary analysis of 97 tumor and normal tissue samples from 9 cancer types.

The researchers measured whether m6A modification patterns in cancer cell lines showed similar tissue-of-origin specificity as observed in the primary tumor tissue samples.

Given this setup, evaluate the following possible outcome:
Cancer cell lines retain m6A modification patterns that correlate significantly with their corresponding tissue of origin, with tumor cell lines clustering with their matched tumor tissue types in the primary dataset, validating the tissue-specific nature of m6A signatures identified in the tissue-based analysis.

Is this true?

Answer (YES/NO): NO